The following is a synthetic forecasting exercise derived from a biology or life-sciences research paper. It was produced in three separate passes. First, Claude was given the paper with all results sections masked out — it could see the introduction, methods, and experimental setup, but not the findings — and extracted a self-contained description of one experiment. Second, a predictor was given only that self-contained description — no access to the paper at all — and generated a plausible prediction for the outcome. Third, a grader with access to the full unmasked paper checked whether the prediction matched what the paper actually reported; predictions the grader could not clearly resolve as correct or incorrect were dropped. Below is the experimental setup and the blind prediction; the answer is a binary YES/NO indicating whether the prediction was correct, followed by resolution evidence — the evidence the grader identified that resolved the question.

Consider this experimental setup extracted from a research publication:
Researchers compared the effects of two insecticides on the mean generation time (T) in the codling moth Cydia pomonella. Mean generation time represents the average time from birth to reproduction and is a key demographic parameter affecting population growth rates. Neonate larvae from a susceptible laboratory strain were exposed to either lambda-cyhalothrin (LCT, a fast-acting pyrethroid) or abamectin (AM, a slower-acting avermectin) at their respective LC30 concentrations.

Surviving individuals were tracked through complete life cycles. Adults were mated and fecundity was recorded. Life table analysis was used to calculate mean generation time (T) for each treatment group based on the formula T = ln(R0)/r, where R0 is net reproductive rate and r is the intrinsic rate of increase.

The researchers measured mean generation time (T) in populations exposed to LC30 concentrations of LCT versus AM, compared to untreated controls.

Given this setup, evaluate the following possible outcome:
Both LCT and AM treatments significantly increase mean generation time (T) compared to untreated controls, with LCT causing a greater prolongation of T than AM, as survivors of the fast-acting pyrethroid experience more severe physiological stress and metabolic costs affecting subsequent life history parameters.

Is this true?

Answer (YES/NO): NO